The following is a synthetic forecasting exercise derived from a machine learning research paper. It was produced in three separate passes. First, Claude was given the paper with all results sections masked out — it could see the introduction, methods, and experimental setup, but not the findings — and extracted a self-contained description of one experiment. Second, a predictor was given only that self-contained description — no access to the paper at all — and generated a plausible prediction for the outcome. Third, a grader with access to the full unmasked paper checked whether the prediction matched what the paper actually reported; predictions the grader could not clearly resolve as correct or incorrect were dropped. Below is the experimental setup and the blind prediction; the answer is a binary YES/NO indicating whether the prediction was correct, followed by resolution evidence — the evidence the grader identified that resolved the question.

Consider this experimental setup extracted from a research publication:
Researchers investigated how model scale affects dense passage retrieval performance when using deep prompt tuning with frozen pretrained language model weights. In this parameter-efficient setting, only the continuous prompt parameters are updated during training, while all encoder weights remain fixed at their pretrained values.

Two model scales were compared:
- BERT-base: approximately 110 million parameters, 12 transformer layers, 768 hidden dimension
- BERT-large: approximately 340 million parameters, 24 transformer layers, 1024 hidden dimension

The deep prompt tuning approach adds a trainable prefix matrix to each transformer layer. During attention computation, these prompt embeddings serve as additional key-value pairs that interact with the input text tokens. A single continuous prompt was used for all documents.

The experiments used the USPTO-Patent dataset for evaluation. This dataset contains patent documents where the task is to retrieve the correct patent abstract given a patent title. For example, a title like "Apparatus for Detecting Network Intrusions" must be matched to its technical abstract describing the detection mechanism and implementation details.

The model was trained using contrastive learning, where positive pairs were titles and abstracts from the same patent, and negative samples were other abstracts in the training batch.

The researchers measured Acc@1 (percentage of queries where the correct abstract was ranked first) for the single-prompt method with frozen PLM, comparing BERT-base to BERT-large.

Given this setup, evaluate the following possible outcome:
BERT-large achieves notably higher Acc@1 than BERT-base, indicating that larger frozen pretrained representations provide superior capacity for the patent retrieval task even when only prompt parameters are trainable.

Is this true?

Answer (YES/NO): NO